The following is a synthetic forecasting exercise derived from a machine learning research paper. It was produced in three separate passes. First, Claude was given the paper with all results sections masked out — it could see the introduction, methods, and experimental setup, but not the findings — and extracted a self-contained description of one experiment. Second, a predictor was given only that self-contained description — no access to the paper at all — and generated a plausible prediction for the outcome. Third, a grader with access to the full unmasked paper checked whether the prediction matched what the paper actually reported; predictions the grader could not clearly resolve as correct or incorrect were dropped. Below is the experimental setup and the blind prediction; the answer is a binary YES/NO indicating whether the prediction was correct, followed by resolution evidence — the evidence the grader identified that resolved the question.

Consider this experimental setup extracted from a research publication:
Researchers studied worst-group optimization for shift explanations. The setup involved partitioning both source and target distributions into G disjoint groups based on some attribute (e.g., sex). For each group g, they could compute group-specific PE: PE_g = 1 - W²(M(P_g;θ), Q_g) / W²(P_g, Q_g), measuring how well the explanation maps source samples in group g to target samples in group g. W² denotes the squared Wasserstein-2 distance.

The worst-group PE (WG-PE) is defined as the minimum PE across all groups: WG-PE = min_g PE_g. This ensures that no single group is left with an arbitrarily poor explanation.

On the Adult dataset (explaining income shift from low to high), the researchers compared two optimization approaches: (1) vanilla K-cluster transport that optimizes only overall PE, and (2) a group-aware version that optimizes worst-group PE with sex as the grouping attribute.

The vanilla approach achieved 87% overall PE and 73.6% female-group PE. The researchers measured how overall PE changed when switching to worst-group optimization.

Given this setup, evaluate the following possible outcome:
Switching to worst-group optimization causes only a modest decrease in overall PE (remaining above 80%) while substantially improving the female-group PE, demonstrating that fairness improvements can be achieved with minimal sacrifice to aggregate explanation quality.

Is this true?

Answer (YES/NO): YES